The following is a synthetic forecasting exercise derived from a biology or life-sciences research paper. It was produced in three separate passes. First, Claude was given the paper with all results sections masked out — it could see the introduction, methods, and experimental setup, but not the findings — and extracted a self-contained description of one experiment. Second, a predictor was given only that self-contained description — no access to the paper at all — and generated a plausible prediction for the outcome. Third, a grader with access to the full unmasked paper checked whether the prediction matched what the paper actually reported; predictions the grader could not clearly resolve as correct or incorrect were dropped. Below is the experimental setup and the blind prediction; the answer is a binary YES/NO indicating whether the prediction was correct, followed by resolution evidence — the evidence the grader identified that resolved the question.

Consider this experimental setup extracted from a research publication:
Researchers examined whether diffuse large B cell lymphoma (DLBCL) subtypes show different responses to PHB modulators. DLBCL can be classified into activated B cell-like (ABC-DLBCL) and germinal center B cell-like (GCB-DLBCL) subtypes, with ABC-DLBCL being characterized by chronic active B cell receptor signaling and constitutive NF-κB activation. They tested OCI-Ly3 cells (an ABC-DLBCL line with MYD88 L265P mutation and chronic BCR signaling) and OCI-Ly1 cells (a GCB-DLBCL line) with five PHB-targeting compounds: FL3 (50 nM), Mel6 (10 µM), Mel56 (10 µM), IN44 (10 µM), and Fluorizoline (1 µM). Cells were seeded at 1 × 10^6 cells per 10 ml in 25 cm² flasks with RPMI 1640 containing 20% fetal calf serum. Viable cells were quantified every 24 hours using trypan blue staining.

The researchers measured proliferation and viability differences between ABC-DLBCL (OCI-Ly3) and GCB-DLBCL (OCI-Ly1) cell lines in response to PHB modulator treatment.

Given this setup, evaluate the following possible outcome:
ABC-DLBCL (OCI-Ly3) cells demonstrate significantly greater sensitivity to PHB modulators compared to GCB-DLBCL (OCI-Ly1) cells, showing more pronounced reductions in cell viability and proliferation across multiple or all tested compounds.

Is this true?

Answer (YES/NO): NO